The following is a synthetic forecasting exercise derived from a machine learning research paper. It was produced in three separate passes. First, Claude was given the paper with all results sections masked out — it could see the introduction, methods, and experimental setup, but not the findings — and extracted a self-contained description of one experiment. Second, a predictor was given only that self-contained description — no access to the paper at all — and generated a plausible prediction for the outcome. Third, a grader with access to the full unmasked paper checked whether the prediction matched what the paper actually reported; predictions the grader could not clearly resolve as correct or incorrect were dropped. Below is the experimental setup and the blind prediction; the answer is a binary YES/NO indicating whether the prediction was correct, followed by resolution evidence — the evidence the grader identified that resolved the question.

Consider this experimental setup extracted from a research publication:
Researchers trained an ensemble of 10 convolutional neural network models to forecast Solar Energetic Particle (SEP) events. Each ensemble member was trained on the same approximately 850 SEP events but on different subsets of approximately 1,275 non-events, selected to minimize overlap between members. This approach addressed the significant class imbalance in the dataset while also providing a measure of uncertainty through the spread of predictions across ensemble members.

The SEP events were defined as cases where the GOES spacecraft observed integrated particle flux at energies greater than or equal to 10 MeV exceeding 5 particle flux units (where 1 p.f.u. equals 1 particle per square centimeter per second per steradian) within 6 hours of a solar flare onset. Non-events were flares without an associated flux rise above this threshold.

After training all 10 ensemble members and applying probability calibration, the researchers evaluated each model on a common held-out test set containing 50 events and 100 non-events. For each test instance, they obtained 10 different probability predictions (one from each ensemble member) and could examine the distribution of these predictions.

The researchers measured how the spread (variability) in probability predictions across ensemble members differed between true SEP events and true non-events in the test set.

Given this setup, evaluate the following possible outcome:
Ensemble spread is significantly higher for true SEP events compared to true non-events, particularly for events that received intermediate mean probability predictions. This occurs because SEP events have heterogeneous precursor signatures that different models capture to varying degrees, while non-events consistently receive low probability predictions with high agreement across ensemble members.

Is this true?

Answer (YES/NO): YES